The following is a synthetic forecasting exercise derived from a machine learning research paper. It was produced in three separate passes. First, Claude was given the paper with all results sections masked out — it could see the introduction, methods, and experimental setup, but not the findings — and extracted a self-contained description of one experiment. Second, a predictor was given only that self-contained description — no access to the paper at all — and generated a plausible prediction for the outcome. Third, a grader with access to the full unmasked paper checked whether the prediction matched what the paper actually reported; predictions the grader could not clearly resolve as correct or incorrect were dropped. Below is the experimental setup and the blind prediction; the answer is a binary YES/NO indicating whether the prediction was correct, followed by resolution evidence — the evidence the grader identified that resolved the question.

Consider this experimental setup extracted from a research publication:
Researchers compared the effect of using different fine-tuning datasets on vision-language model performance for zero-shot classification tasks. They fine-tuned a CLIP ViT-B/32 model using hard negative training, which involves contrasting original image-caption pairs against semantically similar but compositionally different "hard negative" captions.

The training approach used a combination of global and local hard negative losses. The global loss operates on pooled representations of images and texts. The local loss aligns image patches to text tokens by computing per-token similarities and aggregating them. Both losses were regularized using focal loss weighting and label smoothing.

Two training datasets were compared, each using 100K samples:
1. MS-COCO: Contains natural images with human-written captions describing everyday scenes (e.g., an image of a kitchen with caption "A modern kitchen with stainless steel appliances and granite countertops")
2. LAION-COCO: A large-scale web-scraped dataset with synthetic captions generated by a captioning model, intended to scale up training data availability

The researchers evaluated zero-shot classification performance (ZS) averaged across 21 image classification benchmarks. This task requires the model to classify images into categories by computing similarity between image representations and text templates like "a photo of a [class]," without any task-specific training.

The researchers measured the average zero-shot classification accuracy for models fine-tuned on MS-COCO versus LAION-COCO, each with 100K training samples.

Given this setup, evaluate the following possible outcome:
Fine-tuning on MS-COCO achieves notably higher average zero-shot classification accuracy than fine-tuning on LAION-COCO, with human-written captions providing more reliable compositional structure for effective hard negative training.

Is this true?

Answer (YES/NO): NO